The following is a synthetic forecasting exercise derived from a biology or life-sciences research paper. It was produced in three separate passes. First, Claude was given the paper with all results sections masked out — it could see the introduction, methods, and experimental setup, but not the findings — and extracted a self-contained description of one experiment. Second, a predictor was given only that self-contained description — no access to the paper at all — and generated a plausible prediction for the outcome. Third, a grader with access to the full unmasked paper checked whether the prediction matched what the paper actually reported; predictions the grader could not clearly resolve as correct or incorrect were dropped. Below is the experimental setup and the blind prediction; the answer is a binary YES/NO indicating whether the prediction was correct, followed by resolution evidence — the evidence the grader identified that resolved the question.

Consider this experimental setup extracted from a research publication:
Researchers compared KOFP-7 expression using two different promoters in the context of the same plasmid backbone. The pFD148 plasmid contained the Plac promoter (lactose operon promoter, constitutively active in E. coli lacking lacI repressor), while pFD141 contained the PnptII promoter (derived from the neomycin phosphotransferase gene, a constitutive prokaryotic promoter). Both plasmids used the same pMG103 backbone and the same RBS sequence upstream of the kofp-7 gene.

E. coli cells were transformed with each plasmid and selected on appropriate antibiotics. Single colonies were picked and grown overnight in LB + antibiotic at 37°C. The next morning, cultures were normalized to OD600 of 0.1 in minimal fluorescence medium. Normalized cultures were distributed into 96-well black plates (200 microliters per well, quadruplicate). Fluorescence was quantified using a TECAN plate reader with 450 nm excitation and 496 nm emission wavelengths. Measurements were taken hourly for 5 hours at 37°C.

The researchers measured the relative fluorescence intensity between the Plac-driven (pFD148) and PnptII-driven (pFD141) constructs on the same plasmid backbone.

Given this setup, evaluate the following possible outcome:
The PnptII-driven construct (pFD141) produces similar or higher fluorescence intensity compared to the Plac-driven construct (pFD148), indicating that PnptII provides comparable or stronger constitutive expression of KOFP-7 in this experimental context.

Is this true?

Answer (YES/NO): YES